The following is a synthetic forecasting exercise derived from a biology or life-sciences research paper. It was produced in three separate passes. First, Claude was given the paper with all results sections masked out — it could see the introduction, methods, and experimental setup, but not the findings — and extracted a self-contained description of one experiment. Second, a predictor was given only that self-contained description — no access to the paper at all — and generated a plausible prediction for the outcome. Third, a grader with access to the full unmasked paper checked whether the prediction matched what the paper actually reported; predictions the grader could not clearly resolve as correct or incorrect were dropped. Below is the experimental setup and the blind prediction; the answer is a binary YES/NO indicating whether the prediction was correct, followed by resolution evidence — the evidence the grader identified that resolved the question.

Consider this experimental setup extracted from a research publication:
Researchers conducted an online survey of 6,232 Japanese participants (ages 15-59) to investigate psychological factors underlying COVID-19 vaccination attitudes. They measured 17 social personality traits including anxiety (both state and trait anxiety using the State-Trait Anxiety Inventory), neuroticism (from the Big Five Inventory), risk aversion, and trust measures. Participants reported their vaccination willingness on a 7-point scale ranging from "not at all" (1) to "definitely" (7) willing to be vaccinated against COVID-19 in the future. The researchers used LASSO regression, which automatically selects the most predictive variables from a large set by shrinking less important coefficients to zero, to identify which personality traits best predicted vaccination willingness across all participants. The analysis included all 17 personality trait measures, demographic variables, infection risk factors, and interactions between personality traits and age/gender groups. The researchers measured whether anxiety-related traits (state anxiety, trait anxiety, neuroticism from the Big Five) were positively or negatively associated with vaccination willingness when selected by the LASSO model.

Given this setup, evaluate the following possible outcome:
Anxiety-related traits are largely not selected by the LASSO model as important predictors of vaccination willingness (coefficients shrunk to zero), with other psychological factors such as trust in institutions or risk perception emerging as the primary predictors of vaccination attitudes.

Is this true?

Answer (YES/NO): NO